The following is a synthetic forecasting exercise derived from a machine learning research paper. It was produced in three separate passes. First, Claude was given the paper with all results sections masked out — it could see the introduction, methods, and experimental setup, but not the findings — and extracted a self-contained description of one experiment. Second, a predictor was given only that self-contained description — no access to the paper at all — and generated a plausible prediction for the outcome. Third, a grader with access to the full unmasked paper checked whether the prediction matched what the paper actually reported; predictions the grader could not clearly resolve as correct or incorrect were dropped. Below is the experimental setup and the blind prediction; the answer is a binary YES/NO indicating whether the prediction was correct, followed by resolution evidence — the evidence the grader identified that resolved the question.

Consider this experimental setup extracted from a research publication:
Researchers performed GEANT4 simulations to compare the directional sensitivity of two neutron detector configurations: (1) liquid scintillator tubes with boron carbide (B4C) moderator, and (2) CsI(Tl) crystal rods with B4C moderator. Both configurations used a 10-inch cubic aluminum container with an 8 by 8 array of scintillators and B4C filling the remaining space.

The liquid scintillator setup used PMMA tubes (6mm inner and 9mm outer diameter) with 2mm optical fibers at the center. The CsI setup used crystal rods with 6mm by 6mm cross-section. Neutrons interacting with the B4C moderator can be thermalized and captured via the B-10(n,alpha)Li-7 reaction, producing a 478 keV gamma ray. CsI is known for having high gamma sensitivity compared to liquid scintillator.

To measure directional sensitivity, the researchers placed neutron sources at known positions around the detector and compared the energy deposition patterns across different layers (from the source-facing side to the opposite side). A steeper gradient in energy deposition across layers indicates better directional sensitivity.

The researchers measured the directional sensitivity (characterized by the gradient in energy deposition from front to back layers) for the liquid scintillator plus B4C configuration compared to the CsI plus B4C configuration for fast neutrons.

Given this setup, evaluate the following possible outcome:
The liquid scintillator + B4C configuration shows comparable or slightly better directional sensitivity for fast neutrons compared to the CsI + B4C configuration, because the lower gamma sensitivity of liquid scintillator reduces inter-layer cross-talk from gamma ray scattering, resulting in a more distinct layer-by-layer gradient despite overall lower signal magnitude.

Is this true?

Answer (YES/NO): NO